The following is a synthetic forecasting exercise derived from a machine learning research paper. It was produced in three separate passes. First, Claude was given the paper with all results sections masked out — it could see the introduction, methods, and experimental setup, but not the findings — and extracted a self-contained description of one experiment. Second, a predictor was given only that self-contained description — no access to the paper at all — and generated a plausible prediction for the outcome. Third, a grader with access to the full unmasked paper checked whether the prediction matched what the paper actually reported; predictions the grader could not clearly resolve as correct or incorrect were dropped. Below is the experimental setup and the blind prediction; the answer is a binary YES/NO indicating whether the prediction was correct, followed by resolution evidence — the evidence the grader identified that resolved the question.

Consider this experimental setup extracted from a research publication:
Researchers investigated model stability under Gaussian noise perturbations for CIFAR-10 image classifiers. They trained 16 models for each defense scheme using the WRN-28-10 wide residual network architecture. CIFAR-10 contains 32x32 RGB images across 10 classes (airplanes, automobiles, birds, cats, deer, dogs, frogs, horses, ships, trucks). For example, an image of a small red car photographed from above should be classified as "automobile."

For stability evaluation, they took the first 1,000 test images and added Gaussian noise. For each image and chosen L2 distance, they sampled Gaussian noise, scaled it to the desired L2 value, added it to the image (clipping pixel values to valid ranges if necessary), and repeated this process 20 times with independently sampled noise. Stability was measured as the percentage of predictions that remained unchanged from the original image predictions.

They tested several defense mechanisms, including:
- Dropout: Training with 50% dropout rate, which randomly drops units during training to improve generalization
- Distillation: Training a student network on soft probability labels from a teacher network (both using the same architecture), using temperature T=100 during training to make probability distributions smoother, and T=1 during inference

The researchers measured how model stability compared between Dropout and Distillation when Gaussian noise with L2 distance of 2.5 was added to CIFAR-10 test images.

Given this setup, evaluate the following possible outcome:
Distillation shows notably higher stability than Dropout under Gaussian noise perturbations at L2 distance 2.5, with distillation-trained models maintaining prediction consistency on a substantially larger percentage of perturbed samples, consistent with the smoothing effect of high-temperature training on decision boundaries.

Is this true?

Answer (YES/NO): NO